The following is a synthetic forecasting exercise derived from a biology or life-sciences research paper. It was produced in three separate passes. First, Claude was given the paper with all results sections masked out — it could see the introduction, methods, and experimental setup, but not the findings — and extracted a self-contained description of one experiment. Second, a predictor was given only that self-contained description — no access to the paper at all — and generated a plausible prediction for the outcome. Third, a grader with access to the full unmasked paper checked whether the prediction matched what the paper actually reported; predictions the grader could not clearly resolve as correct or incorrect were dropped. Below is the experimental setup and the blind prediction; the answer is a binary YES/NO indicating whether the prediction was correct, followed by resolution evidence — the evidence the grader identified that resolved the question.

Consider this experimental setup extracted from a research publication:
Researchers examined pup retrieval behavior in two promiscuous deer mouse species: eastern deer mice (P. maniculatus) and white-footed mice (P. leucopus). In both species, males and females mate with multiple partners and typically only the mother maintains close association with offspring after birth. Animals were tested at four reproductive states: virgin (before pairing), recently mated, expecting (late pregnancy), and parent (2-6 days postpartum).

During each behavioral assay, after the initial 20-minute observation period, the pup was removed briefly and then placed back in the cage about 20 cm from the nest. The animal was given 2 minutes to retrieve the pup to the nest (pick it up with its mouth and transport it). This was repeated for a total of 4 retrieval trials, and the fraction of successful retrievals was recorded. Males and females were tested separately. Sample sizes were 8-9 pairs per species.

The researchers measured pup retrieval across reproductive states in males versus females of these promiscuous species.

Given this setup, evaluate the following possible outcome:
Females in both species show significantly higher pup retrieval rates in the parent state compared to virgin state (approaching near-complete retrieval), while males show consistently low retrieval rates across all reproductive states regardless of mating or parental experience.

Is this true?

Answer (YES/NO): NO